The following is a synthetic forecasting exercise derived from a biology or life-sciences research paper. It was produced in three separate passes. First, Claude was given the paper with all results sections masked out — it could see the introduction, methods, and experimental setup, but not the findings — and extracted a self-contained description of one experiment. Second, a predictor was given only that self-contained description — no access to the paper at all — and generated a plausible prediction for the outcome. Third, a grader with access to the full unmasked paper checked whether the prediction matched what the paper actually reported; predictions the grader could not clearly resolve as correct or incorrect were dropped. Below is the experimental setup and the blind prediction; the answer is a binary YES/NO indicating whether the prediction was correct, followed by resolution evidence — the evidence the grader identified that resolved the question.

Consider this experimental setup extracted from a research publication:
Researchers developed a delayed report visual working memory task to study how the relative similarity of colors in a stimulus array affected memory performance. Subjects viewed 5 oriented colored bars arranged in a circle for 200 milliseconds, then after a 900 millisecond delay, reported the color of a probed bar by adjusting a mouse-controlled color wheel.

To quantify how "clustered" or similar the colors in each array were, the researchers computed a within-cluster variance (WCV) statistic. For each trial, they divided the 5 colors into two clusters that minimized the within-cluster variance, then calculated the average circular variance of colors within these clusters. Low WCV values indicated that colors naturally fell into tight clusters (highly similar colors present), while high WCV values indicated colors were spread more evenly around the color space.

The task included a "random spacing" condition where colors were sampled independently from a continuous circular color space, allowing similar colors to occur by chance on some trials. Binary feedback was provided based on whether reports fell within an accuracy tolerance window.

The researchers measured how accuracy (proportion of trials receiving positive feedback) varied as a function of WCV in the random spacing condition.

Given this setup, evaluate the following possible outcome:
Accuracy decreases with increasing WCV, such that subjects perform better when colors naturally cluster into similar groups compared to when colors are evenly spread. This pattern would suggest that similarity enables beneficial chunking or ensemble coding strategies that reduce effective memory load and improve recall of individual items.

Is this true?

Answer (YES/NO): YES